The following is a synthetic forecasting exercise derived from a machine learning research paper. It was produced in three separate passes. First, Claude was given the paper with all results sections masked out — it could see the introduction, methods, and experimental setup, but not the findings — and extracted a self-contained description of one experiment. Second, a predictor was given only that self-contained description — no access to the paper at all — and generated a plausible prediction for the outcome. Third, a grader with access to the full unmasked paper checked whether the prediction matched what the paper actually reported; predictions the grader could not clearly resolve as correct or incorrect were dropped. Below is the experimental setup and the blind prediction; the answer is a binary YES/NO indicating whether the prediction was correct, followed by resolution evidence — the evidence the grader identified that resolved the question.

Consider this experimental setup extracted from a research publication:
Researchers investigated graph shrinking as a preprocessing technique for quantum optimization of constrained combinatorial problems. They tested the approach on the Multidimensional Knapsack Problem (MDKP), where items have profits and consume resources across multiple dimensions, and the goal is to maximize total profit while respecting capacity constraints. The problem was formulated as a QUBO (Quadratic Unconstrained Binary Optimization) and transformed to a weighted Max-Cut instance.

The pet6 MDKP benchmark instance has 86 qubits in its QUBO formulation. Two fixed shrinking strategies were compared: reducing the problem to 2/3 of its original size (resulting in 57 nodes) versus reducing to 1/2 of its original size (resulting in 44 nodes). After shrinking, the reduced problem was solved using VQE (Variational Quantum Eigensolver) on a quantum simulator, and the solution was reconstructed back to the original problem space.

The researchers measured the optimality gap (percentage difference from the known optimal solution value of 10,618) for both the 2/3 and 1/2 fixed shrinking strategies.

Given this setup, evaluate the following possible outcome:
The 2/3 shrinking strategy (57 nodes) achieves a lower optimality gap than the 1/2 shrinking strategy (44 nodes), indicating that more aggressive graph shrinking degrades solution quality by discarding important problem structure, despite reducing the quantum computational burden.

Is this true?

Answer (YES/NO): NO